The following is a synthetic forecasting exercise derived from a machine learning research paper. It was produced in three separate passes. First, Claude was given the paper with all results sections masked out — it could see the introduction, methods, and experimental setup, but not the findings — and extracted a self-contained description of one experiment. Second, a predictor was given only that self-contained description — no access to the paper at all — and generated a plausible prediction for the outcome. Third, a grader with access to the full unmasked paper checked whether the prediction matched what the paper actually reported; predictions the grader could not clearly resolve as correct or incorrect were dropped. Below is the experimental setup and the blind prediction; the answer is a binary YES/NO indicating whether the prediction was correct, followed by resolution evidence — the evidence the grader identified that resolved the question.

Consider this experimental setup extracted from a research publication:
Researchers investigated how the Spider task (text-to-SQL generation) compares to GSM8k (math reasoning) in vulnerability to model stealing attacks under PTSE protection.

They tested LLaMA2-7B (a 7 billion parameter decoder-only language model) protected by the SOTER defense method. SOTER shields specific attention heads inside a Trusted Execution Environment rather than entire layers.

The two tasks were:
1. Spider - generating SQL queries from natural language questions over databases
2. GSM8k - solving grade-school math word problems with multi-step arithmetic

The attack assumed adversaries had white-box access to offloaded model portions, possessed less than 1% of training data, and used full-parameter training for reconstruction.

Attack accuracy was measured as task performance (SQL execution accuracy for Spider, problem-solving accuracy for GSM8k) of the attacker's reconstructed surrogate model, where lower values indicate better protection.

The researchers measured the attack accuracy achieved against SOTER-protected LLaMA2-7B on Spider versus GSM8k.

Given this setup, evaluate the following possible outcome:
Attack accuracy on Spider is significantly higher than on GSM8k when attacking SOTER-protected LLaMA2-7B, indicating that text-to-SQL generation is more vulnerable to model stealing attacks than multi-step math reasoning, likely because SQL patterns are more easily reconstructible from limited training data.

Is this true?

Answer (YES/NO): NO